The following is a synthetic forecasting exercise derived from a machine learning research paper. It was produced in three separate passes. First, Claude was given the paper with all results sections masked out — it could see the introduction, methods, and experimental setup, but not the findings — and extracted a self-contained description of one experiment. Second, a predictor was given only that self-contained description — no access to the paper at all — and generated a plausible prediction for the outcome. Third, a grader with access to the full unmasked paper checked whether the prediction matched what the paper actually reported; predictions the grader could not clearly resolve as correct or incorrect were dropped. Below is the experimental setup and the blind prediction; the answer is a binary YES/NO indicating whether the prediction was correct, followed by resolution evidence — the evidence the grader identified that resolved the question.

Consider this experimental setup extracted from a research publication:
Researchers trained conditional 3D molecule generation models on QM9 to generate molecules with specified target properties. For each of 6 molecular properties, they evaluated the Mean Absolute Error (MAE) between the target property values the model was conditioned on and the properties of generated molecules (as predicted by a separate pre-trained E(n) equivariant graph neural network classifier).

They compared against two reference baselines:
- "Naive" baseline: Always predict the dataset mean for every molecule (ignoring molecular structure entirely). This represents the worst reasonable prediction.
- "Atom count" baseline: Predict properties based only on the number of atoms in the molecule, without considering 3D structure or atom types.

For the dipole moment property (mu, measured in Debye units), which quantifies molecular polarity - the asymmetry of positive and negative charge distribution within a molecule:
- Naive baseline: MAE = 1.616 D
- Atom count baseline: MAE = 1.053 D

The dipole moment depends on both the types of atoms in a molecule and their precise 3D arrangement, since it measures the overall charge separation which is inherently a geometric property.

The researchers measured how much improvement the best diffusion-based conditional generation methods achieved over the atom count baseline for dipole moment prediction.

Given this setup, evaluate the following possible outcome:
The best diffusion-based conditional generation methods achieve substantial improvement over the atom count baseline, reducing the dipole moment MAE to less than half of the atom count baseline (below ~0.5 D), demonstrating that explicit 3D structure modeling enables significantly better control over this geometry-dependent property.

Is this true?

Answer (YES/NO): NO